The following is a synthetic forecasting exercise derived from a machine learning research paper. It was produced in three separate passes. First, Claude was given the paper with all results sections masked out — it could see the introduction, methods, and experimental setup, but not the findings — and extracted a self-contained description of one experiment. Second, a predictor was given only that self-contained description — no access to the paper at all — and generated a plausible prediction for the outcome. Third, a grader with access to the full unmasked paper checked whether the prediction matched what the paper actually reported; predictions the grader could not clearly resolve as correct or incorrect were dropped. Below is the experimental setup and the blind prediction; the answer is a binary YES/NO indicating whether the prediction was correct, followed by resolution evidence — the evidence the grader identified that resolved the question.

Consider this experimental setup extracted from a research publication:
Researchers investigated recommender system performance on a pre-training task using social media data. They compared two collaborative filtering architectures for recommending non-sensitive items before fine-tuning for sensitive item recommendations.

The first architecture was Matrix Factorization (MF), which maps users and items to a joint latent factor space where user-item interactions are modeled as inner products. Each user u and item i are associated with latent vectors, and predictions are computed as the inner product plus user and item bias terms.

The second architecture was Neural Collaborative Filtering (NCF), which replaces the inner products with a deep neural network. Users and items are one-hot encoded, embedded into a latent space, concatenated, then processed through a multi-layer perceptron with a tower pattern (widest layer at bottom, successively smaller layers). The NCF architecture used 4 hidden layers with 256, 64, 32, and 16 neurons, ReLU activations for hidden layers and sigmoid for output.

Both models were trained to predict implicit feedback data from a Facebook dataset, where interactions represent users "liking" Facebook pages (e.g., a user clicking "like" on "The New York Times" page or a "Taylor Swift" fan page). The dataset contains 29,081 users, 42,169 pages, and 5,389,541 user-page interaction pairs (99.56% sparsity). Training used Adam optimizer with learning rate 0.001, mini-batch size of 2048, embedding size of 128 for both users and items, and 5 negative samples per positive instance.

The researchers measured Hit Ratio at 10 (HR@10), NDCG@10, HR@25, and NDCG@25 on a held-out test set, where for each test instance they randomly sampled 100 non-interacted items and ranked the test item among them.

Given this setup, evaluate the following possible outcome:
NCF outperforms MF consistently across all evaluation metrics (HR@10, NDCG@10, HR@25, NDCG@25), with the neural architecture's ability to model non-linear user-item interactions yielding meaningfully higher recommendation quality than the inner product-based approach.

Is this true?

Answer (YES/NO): YES